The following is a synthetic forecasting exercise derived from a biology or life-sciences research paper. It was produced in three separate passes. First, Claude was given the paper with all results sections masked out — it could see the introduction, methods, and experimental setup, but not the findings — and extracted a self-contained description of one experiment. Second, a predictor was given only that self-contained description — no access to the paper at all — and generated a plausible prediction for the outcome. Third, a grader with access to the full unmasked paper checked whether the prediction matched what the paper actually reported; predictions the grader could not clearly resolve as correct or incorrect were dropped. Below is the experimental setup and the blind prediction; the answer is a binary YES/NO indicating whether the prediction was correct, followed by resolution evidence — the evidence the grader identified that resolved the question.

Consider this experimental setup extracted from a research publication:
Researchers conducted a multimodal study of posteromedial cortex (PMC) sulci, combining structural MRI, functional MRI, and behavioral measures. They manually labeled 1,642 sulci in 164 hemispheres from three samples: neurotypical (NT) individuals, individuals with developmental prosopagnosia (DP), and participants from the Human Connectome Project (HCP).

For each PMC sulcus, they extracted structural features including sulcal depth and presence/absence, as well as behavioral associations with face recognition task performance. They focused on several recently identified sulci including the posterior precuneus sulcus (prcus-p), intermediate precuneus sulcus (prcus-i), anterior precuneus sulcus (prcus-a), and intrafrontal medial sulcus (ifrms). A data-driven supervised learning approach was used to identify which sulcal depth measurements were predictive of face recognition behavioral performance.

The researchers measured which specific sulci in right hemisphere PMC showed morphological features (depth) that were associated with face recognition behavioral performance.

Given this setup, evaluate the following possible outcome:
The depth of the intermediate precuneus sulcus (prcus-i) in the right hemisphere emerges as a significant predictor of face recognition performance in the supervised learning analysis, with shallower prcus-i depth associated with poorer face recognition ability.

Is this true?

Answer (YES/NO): NO